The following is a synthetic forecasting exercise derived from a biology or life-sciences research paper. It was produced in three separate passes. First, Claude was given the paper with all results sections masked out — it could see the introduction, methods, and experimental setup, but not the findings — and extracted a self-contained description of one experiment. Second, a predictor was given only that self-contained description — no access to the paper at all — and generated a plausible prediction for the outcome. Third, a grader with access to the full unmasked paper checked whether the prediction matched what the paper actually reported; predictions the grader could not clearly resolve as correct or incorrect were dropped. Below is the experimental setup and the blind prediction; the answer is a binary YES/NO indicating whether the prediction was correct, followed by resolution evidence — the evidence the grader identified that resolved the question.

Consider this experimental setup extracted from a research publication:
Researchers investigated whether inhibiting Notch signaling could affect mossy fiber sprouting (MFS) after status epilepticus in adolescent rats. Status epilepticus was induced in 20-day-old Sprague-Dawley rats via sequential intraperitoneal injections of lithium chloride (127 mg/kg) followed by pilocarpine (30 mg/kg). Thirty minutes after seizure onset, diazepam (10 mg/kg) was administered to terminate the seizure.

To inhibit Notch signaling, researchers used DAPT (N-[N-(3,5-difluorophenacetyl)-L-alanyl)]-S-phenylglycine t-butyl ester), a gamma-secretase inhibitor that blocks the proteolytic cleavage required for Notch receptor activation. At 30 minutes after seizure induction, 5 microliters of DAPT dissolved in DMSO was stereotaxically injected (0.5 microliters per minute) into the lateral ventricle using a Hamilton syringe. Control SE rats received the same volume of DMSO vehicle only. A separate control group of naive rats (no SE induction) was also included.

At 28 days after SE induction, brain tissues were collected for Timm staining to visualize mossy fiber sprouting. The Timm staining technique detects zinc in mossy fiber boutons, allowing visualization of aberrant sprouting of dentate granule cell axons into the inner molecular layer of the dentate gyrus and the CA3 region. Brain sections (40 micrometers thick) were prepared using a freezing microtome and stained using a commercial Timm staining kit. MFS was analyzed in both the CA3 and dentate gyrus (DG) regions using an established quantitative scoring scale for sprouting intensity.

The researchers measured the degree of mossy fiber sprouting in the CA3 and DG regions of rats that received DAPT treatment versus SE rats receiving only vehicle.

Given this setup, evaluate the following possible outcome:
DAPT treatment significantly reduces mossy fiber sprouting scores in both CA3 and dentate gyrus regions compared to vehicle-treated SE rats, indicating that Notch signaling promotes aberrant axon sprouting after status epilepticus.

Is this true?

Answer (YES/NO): NO